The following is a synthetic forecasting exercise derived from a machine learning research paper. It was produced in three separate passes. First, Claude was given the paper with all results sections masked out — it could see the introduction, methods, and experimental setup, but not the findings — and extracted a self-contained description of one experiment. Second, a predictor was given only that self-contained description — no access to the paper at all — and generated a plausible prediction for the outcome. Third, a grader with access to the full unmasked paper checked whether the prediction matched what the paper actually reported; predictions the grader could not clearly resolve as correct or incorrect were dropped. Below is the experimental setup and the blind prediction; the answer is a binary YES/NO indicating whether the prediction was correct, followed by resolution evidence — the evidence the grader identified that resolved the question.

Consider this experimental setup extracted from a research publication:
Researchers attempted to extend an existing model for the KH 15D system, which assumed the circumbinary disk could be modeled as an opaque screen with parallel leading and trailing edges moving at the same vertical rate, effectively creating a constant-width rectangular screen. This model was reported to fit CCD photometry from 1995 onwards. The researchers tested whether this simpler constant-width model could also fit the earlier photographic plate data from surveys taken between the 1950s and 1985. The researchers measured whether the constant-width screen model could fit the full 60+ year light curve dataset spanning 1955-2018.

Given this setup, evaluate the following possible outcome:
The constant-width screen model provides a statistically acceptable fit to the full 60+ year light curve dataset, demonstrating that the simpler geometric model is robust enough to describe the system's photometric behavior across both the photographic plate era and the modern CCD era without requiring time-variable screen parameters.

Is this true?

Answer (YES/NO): NO